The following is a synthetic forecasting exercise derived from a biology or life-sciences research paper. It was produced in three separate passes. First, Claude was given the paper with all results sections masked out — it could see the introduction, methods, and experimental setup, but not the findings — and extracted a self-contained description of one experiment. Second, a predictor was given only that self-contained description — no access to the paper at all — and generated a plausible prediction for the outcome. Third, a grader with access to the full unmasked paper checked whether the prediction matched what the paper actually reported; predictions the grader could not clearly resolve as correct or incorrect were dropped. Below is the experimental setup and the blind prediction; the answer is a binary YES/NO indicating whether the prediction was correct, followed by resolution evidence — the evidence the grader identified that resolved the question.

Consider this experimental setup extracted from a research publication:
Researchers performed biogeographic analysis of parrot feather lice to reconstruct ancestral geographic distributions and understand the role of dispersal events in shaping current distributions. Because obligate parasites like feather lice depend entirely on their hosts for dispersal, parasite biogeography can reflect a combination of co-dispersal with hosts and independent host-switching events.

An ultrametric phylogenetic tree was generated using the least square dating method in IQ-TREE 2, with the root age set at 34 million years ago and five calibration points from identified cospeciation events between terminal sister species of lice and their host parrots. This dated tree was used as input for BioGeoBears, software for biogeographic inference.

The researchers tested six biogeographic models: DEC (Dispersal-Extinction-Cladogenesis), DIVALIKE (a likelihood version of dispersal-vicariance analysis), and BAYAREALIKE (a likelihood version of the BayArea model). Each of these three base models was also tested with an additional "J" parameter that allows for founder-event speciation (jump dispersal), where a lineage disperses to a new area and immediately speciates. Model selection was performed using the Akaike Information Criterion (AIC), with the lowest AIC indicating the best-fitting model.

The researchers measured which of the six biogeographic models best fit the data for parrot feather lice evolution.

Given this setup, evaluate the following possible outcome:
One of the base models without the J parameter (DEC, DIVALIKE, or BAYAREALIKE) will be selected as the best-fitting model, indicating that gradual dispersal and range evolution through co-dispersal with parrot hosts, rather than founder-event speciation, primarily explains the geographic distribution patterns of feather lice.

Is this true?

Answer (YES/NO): NO